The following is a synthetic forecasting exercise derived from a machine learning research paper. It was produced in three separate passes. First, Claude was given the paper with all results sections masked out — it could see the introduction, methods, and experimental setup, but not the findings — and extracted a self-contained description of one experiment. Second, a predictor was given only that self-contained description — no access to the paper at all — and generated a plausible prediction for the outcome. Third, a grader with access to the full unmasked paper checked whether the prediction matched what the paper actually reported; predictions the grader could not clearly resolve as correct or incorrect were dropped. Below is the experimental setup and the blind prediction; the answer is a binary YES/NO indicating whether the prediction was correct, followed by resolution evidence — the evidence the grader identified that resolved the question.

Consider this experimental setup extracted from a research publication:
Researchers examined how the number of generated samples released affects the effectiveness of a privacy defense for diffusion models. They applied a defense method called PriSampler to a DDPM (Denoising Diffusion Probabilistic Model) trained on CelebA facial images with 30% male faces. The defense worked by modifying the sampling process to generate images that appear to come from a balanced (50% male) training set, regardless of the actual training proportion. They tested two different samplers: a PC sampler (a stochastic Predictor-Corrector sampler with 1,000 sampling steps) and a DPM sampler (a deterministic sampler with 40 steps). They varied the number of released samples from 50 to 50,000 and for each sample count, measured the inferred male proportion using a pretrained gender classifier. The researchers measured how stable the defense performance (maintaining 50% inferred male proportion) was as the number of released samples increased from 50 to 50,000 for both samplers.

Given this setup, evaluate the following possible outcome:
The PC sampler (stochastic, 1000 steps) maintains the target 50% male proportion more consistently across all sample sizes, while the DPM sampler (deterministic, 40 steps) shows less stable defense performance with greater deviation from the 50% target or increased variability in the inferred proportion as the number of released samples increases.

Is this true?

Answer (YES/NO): NO